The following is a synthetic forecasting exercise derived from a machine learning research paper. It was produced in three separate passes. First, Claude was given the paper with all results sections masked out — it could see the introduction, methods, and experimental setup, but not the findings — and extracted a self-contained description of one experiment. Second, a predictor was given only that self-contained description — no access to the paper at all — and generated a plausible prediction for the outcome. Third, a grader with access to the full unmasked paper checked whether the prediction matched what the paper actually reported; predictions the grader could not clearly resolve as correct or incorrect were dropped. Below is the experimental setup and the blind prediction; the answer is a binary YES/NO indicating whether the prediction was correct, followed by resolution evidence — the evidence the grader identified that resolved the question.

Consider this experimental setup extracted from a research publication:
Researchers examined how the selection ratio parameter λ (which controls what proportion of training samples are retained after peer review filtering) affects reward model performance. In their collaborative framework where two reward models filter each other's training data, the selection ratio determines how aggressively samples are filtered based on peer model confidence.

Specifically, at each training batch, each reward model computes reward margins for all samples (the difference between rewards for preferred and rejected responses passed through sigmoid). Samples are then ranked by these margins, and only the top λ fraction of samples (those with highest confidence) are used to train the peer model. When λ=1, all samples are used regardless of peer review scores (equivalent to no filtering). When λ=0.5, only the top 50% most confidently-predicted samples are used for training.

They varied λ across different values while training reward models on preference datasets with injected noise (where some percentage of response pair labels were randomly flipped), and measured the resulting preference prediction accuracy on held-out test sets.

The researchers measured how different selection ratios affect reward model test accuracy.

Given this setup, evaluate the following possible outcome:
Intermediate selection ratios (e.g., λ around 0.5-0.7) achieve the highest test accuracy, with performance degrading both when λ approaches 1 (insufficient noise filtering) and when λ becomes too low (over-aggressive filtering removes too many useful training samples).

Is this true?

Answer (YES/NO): NO